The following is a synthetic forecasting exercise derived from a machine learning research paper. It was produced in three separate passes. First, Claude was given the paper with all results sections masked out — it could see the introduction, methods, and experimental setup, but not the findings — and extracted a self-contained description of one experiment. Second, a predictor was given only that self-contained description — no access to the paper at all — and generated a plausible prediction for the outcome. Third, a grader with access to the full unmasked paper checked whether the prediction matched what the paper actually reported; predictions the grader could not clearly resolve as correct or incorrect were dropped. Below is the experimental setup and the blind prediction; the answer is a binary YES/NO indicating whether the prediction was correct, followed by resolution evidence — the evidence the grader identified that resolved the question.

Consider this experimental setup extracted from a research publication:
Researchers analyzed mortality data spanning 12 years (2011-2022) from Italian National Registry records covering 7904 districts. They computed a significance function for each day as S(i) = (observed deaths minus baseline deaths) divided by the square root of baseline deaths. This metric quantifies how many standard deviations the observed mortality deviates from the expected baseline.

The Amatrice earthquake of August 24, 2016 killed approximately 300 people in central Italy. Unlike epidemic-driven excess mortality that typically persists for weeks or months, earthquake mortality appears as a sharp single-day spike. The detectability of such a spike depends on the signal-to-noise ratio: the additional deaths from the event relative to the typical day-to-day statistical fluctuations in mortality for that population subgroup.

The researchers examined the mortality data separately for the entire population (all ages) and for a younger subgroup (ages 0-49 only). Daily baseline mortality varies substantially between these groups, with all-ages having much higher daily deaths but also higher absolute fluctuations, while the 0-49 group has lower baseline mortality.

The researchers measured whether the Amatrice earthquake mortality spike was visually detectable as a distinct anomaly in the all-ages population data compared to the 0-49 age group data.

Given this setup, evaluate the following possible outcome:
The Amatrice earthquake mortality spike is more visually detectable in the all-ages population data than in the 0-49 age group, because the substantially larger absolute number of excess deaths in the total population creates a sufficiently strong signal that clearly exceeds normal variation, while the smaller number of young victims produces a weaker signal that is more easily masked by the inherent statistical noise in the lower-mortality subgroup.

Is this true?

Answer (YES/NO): NO